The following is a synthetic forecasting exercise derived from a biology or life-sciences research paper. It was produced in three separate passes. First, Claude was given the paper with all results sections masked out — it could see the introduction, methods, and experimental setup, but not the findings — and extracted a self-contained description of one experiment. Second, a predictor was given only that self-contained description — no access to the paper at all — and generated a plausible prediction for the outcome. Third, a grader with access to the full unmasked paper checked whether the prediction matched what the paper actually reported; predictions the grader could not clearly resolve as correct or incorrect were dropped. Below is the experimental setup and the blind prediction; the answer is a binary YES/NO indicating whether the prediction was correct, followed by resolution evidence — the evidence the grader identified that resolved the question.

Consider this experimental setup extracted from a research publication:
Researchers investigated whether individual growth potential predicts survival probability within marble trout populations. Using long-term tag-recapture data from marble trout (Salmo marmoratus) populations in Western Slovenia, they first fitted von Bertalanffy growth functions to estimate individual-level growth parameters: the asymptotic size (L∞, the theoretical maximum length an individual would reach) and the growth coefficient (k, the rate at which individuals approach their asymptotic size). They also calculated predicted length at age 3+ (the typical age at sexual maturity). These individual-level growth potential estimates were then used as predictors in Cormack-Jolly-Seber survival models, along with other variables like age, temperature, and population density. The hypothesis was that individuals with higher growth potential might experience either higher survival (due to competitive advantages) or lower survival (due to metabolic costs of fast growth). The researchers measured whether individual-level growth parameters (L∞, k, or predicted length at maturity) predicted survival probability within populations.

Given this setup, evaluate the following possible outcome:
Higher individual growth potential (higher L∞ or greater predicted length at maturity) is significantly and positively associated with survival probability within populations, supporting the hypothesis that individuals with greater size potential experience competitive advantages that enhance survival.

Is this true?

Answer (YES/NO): NO